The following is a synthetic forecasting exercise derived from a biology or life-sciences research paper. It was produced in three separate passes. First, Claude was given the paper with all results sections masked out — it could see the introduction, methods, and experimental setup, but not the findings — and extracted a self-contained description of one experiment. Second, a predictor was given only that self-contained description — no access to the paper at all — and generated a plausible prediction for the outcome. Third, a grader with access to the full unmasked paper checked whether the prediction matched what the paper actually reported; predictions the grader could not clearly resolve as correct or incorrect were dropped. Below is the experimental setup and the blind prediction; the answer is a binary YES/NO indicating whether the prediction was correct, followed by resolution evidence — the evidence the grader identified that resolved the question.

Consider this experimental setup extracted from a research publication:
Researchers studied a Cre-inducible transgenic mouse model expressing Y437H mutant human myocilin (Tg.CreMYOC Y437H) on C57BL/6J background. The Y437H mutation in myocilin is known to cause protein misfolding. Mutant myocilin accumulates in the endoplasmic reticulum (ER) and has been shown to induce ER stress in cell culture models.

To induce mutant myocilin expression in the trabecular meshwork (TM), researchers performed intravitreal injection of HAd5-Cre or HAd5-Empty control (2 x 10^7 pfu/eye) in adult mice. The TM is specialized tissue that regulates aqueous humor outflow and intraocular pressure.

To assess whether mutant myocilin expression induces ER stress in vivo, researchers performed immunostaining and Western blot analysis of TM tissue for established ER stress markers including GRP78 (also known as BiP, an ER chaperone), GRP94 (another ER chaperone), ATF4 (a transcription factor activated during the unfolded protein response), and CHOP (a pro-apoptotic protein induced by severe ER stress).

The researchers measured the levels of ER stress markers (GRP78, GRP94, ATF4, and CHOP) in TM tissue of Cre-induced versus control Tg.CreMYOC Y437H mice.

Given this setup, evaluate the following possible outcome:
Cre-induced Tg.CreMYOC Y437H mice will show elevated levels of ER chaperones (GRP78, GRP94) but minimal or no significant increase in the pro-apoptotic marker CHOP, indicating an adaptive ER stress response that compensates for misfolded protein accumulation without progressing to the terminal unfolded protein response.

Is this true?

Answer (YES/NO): NO